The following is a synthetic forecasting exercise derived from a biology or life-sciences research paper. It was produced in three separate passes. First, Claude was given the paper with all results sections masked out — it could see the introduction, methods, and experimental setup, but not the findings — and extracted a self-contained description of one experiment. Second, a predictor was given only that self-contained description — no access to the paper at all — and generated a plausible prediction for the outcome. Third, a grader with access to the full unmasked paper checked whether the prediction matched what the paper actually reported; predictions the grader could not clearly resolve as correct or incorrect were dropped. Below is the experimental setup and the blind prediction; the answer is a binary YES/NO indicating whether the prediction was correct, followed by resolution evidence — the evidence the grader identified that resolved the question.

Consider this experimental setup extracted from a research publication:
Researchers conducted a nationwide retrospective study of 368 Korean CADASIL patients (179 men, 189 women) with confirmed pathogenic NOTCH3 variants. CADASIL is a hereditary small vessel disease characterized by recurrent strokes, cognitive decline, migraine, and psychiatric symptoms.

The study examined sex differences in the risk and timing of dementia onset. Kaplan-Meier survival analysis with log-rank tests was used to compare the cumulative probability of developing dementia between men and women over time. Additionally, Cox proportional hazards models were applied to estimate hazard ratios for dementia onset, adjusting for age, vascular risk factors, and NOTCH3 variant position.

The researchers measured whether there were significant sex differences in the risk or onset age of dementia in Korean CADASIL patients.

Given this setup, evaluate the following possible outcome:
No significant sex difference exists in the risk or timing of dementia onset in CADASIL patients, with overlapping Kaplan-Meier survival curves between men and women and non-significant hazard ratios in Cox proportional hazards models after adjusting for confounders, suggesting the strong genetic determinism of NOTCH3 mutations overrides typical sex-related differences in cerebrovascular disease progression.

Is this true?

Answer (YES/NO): YES